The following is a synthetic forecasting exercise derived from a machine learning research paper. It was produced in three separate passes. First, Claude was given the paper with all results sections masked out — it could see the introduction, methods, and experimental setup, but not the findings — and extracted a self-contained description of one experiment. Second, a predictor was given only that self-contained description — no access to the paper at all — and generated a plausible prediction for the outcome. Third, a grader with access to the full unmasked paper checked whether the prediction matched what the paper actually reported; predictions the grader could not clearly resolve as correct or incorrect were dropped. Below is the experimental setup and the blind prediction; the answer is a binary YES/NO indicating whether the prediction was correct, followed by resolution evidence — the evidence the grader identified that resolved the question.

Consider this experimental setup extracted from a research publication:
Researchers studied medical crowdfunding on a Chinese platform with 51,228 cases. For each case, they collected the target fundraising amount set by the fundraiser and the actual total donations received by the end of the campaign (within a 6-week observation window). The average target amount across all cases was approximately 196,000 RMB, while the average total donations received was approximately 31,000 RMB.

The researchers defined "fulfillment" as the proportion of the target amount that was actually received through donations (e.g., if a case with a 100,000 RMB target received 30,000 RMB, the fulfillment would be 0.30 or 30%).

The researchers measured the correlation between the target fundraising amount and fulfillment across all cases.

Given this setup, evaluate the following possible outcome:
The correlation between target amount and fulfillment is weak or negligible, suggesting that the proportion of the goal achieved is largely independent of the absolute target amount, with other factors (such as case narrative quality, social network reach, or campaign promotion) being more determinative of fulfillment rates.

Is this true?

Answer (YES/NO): NO